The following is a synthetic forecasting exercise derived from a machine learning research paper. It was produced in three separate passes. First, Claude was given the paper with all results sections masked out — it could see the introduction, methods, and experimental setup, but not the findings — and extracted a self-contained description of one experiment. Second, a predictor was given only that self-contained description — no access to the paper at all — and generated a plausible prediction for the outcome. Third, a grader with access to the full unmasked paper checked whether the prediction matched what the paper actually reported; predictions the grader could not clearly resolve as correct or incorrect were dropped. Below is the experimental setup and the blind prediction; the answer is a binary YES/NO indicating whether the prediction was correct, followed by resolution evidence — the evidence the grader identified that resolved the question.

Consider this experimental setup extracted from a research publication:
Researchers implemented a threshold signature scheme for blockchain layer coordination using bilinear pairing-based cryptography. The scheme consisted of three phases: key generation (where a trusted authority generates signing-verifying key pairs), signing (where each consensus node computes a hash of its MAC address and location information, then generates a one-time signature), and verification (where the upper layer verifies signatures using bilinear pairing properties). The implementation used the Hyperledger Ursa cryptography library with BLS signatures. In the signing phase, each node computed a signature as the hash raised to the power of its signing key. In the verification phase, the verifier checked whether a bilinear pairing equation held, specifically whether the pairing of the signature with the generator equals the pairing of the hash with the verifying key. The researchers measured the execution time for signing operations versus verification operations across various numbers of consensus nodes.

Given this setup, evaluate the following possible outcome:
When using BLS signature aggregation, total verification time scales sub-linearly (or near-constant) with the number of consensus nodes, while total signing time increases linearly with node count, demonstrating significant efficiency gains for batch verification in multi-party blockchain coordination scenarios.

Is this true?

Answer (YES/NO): NO